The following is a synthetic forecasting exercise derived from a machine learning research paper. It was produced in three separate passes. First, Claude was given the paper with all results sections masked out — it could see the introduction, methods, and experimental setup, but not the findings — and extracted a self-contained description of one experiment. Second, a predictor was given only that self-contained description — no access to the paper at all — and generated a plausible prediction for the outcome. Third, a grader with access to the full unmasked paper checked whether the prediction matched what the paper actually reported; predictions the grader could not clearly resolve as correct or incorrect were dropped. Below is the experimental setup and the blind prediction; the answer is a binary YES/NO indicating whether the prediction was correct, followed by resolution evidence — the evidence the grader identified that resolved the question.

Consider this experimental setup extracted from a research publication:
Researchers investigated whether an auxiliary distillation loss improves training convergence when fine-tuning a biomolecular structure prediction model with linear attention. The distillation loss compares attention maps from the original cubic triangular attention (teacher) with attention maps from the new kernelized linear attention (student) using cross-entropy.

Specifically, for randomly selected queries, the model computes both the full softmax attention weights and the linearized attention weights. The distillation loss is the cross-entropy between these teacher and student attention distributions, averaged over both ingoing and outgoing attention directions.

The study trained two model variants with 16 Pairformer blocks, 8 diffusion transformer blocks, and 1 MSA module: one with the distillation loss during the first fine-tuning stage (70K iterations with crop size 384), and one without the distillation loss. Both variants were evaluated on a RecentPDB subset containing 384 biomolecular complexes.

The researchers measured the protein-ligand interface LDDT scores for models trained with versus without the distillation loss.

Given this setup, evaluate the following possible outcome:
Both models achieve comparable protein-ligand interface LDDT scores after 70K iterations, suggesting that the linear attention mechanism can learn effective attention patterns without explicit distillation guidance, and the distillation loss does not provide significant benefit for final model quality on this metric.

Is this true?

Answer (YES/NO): YES